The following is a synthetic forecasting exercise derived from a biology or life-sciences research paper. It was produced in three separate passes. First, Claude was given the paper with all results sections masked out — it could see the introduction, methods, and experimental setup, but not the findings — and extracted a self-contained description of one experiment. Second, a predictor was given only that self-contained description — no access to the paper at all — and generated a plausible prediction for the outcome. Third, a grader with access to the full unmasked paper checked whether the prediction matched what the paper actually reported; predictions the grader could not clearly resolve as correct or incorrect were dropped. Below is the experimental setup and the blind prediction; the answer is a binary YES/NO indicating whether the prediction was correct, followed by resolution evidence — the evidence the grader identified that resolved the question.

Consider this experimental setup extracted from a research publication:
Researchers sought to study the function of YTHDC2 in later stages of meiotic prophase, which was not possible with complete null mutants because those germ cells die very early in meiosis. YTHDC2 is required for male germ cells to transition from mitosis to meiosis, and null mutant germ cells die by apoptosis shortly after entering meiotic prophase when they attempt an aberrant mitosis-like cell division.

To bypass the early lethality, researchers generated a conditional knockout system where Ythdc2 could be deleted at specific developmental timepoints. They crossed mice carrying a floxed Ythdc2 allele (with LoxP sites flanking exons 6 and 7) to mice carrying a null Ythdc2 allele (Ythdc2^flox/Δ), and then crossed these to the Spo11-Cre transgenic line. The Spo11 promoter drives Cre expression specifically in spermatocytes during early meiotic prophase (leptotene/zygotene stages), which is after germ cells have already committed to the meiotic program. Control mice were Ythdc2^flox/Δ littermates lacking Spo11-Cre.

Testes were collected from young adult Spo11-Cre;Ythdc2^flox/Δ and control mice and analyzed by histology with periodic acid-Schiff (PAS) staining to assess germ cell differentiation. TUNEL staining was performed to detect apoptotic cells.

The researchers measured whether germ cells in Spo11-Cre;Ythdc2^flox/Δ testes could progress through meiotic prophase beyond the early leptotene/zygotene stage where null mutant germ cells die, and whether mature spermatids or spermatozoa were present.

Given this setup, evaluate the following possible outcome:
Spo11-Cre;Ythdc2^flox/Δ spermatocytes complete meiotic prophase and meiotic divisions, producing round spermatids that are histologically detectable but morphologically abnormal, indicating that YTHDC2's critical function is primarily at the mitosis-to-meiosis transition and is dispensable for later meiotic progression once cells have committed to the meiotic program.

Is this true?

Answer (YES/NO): NO